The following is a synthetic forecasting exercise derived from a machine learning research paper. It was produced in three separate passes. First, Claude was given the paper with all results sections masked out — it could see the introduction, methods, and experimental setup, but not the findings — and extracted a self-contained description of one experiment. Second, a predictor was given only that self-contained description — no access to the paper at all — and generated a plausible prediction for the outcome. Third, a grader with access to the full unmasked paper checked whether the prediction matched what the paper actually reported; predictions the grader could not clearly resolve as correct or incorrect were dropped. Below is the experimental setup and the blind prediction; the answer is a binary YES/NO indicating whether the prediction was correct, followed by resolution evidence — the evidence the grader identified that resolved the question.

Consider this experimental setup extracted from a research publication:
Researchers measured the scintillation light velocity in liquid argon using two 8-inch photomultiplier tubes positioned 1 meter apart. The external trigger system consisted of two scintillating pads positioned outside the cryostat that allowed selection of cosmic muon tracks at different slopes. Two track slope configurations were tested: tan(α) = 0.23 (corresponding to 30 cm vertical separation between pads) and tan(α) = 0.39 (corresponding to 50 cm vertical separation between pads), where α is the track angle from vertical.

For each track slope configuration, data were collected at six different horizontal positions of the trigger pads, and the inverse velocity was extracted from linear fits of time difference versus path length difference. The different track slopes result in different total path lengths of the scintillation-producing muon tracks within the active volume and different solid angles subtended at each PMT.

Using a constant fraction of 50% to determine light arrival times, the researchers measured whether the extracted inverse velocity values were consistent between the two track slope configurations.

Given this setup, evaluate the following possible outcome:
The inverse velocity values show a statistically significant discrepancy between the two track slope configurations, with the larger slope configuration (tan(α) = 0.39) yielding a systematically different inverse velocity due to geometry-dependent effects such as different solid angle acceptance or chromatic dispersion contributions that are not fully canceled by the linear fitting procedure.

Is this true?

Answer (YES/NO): NO